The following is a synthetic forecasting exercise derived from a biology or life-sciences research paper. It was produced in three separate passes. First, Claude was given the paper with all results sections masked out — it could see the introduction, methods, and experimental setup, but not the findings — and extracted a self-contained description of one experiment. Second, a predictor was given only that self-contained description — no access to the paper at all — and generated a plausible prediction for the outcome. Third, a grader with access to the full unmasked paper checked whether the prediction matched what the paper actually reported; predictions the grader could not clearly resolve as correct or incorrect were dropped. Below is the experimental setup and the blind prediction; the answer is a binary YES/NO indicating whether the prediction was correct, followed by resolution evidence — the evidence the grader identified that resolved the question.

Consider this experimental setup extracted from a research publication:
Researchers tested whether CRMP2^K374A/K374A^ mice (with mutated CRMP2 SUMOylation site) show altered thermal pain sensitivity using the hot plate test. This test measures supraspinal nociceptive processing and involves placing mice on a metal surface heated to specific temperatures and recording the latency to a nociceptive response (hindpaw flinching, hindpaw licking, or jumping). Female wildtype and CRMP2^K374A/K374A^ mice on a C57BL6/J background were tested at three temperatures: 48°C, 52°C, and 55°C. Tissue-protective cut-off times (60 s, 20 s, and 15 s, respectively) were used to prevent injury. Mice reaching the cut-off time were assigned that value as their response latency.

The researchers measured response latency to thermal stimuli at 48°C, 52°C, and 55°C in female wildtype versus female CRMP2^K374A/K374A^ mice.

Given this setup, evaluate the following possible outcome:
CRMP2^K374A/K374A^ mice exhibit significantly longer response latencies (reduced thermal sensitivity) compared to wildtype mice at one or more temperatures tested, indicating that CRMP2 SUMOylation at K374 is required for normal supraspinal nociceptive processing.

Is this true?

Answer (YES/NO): YES